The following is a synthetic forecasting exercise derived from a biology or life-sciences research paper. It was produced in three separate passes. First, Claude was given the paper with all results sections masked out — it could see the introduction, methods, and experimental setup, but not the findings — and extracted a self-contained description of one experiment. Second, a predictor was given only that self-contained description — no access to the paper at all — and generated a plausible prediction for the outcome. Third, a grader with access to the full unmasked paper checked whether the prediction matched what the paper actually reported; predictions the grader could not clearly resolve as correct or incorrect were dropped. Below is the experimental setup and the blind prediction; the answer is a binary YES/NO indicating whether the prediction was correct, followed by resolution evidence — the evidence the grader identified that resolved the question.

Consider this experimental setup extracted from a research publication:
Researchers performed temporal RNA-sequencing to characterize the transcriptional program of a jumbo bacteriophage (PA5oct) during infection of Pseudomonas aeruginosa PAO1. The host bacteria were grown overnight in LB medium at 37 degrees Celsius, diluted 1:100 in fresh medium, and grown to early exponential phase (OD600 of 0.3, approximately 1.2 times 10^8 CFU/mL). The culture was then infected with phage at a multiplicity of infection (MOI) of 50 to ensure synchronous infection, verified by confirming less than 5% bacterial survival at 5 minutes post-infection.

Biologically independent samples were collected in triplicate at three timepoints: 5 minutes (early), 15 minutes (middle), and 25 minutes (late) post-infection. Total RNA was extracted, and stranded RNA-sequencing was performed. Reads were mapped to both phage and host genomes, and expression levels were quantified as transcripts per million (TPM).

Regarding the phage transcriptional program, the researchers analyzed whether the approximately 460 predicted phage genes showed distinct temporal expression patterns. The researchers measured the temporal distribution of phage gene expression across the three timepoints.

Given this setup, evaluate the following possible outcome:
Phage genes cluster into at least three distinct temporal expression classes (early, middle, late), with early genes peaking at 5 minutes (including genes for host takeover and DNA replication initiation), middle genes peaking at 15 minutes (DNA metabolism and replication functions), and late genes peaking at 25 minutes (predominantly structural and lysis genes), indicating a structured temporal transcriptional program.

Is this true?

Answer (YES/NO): NO